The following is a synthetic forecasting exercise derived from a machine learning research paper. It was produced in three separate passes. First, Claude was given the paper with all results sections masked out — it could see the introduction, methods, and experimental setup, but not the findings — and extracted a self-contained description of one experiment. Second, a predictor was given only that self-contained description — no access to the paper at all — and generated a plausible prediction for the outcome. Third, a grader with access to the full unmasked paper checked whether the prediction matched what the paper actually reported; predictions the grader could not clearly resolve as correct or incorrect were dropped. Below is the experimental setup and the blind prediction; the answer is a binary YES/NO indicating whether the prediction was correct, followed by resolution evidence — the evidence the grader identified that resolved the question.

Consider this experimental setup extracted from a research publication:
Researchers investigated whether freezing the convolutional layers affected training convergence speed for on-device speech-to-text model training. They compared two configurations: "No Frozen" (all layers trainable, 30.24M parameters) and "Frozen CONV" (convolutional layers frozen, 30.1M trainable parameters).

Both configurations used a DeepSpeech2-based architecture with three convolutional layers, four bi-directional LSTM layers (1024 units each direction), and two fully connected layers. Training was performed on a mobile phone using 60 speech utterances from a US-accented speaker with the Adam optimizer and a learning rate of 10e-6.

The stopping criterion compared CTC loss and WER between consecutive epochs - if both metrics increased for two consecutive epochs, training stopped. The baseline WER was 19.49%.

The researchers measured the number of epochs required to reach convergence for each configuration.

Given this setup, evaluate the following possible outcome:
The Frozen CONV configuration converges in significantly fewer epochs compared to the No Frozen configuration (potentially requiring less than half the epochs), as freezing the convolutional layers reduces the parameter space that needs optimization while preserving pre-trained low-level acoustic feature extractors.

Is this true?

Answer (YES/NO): NO